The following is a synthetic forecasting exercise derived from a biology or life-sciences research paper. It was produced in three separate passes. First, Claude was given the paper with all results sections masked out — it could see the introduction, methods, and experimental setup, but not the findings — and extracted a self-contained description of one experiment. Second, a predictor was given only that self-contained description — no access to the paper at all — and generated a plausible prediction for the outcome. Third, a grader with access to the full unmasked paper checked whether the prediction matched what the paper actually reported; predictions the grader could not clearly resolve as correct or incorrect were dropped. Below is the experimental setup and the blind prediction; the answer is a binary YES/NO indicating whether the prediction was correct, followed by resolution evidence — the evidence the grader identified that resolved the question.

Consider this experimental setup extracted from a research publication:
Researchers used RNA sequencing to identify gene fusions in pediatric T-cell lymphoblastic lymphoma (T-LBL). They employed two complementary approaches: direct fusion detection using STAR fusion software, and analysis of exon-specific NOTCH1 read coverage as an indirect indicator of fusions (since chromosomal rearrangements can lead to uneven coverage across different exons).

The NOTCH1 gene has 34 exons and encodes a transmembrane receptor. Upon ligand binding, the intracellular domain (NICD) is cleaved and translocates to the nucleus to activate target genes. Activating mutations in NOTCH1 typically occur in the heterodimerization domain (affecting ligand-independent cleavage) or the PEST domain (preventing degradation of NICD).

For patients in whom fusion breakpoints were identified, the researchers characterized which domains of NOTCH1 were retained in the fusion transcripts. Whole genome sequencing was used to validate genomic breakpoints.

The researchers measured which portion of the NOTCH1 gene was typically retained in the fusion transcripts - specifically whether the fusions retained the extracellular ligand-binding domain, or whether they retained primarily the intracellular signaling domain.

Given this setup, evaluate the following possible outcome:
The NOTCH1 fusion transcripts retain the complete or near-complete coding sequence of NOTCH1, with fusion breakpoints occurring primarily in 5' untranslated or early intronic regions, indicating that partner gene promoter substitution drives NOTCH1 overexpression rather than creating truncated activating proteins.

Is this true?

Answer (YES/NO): NO